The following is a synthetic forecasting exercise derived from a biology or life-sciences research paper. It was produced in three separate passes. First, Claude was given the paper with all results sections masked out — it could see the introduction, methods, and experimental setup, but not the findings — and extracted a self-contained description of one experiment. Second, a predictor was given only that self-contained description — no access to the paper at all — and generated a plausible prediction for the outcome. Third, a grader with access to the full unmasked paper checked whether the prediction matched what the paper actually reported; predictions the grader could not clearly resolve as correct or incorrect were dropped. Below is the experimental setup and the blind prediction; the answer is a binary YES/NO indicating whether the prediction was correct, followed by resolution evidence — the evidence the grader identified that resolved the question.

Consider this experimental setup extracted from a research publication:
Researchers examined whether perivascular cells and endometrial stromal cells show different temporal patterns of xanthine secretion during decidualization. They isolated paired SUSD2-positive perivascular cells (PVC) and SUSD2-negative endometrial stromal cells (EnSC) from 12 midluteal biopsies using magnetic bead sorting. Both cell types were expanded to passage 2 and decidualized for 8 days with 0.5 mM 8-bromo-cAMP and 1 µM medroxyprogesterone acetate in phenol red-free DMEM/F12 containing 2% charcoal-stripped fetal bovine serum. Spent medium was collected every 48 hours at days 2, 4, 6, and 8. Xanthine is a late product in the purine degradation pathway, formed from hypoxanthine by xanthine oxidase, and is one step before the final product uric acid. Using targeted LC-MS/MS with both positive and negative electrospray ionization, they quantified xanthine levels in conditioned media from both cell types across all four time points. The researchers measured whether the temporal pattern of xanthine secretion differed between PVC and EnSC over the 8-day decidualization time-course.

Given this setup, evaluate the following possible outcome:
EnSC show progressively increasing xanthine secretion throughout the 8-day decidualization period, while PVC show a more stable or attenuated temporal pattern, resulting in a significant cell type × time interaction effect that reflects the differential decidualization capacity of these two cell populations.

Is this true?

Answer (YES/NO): NO